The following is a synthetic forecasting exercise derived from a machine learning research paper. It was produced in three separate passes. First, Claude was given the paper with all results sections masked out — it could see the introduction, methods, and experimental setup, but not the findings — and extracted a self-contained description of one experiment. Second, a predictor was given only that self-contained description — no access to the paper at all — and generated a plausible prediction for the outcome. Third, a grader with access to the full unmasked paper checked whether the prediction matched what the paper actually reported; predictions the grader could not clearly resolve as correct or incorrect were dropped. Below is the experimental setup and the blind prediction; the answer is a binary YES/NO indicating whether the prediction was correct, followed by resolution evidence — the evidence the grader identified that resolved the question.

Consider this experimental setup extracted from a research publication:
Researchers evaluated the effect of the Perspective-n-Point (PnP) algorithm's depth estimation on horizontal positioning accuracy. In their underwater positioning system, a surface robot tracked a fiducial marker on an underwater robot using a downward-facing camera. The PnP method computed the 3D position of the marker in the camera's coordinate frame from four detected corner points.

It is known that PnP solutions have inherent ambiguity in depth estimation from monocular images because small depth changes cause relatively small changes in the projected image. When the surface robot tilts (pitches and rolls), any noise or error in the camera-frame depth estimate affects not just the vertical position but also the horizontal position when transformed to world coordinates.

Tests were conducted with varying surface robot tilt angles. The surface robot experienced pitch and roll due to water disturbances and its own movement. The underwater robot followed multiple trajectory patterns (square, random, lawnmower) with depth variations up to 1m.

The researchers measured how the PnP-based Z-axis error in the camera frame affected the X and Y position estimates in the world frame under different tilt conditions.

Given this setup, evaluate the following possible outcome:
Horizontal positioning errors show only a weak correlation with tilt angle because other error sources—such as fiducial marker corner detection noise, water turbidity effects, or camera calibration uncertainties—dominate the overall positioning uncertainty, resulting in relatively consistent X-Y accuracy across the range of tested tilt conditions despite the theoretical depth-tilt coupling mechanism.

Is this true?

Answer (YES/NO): YES